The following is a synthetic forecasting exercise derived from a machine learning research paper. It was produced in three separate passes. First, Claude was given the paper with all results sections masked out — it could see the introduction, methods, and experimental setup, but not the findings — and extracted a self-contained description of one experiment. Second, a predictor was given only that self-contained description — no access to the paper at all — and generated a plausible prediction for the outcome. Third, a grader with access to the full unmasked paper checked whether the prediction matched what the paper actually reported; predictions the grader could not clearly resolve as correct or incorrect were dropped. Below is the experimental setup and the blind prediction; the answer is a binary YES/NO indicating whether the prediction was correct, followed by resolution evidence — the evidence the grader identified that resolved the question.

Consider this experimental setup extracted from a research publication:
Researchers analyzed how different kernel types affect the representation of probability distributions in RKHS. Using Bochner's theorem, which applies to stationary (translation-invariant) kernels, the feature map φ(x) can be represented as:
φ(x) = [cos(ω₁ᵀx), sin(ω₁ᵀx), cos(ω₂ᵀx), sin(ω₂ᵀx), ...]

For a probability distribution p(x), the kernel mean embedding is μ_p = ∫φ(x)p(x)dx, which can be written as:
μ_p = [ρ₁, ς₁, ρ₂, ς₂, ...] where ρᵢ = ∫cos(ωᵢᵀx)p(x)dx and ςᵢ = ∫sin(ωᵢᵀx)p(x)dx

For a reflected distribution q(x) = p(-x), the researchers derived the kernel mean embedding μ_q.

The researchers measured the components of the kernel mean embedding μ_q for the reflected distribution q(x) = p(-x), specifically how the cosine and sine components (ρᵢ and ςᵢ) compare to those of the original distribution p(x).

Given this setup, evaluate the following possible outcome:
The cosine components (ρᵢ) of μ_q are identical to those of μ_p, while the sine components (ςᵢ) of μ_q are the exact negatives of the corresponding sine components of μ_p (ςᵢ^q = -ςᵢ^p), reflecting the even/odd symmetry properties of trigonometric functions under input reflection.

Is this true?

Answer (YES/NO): YES